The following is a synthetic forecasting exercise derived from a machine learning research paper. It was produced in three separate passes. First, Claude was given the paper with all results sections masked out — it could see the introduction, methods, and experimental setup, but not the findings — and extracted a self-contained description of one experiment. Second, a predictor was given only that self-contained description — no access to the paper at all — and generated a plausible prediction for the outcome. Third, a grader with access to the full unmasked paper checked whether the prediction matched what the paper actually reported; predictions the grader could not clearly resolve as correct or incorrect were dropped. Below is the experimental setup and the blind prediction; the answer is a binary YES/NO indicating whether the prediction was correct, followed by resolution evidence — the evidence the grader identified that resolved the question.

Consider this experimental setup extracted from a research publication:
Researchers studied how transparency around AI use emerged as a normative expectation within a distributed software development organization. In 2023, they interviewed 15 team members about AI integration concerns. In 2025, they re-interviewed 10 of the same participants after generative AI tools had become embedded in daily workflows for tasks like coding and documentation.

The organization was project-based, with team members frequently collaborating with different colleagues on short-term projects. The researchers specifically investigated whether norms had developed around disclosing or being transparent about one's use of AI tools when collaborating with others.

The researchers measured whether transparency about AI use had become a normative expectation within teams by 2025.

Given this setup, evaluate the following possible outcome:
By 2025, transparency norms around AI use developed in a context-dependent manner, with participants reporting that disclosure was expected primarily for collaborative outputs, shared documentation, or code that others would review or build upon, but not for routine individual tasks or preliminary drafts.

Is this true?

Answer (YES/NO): NO